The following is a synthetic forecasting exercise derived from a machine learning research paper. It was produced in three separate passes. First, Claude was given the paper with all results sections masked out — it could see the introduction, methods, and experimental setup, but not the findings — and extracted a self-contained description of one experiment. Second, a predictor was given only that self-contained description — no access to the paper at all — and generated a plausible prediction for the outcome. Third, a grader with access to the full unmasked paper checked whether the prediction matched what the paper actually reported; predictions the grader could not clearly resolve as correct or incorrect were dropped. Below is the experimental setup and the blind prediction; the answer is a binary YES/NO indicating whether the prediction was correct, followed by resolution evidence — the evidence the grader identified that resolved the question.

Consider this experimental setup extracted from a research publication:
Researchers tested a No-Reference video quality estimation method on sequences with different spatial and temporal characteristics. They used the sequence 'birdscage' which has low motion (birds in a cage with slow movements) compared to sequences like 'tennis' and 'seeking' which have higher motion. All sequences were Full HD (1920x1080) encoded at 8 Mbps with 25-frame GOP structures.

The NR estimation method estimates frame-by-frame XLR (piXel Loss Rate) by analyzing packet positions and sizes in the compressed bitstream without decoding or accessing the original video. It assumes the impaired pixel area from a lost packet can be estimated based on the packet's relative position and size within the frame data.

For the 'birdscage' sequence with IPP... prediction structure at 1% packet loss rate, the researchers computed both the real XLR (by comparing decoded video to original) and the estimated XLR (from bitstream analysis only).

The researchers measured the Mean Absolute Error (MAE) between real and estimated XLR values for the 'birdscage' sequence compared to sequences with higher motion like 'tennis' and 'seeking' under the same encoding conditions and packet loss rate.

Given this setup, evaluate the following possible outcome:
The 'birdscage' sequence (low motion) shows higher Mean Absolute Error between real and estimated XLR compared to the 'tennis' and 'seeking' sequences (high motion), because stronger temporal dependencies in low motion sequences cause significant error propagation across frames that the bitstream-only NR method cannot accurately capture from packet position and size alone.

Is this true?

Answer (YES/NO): YES